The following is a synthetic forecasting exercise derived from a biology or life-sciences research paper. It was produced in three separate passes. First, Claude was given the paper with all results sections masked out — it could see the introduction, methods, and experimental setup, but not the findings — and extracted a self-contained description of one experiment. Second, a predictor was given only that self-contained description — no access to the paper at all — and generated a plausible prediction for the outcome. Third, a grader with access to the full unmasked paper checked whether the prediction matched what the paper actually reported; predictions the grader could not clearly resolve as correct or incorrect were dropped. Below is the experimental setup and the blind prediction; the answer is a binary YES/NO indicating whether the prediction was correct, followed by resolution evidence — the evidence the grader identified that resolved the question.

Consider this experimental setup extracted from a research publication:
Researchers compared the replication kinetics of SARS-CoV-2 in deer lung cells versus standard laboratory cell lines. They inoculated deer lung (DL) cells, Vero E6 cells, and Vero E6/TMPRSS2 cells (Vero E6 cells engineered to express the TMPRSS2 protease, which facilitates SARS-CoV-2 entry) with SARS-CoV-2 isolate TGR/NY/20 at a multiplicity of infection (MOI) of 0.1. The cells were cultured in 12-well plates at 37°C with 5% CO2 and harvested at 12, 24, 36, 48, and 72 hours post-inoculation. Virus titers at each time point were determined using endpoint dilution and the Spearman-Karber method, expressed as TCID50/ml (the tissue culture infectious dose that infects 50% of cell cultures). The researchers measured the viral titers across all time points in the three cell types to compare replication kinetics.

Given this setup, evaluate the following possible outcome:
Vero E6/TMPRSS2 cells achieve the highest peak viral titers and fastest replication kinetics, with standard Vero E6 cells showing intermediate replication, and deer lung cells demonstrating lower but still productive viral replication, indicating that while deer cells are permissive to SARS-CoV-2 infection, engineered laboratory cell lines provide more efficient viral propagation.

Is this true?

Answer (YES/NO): NO